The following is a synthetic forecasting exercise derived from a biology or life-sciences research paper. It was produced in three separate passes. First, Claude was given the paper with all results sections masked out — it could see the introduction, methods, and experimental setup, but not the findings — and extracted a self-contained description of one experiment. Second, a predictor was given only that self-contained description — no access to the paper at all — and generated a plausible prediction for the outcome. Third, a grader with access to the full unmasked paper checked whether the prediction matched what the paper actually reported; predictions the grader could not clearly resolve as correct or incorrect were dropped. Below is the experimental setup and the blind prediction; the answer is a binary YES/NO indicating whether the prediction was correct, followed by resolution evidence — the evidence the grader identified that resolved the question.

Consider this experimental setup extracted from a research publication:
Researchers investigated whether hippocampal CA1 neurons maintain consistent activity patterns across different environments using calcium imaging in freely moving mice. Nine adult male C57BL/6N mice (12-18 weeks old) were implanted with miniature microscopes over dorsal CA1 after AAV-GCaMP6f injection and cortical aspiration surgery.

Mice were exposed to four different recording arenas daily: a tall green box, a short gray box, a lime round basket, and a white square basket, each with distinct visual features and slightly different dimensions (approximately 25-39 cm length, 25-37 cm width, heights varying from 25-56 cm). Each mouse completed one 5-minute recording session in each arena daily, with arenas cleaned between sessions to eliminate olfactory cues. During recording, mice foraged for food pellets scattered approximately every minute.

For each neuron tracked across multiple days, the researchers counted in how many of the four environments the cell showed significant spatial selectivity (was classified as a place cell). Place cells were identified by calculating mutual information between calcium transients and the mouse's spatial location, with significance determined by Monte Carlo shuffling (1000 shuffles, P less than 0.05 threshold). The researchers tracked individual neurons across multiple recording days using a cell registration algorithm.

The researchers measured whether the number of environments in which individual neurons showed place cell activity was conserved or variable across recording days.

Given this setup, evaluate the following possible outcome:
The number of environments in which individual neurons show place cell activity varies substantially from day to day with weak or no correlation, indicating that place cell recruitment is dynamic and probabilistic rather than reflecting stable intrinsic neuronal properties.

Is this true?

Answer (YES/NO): NO